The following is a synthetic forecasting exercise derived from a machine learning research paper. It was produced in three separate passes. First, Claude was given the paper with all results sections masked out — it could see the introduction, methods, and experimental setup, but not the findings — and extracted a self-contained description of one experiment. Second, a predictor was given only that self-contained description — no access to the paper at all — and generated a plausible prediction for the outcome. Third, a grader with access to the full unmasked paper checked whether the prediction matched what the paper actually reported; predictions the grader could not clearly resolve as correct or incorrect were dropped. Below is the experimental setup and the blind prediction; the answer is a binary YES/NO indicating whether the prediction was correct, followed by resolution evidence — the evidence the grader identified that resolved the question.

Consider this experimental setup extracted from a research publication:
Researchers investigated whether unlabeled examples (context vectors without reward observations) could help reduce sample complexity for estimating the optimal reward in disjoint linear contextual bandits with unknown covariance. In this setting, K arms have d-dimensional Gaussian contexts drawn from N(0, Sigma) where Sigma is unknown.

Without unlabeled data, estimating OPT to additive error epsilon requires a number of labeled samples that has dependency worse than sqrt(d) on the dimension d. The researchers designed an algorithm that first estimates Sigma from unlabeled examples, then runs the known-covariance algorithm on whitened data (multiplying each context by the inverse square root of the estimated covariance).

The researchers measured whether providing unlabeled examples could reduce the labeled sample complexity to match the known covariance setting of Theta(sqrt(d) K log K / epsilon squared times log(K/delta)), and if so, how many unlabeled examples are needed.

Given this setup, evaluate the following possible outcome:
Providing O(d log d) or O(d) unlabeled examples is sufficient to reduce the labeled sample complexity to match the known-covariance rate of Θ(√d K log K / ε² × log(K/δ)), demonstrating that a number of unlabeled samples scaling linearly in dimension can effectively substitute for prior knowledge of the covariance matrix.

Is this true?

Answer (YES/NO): NO